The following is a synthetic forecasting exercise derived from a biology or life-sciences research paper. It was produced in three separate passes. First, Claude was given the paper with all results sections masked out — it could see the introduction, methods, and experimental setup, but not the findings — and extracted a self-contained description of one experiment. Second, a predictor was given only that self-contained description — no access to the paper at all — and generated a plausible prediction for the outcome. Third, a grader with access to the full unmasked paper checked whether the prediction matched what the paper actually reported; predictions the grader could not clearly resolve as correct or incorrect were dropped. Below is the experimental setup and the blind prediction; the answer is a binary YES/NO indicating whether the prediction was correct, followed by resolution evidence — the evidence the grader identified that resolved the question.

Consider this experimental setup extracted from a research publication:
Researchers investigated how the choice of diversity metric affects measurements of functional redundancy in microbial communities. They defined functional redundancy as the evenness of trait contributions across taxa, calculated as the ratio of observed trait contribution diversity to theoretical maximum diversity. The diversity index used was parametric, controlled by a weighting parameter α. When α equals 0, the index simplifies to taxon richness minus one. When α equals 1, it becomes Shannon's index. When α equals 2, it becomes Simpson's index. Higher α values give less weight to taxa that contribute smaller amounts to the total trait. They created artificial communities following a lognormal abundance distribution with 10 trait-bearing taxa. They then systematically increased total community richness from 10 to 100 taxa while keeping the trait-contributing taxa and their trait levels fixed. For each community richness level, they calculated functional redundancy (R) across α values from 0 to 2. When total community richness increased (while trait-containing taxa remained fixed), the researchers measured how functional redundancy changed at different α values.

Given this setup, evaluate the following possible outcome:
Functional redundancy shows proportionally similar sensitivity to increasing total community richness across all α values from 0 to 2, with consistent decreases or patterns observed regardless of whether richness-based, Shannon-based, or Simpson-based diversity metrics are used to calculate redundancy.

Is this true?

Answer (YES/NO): NO